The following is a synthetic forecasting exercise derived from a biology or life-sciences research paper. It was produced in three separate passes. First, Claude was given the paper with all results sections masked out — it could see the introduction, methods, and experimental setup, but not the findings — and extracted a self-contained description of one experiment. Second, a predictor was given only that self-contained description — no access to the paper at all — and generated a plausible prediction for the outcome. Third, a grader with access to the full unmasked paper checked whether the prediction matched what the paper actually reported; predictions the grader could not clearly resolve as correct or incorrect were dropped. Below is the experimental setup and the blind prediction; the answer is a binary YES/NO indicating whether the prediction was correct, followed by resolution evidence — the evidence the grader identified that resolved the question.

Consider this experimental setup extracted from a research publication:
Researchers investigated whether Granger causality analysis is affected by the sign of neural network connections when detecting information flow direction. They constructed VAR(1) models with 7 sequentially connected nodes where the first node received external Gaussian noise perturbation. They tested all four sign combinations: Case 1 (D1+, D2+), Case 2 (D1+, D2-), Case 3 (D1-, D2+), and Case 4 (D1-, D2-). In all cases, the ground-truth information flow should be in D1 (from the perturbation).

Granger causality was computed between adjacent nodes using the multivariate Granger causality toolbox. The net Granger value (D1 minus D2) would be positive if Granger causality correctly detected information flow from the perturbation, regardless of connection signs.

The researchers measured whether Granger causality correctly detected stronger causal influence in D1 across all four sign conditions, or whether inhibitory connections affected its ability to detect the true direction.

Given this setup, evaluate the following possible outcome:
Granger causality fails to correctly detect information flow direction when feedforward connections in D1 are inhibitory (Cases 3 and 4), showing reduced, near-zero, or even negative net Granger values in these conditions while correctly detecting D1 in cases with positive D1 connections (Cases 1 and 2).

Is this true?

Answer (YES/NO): NO